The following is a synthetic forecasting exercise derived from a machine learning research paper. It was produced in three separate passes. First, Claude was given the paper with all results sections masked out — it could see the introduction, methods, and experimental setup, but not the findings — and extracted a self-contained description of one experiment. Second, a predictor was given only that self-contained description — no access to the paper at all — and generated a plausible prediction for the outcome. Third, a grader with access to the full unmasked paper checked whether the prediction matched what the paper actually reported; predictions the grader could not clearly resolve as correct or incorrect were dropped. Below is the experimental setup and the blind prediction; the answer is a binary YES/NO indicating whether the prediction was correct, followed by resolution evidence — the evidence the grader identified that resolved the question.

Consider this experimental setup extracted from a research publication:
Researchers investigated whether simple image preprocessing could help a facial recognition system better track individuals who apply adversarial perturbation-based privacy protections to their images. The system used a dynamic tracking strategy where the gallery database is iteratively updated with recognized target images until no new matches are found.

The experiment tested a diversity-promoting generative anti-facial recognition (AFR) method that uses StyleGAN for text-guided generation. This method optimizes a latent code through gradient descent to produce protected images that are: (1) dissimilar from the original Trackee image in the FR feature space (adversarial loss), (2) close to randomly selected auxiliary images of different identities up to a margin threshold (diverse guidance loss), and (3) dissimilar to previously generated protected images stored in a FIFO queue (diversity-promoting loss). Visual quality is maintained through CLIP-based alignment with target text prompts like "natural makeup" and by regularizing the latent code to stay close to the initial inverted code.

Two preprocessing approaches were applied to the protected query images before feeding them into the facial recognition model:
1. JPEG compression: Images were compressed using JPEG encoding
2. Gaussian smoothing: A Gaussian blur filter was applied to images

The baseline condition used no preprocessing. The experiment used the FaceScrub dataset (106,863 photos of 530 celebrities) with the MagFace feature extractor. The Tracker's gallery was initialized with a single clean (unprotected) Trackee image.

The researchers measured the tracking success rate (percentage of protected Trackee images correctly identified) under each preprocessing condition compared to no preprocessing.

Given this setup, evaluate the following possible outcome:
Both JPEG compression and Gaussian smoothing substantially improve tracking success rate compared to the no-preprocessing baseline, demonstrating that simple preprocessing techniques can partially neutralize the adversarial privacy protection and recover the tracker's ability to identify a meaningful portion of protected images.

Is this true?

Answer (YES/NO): NO